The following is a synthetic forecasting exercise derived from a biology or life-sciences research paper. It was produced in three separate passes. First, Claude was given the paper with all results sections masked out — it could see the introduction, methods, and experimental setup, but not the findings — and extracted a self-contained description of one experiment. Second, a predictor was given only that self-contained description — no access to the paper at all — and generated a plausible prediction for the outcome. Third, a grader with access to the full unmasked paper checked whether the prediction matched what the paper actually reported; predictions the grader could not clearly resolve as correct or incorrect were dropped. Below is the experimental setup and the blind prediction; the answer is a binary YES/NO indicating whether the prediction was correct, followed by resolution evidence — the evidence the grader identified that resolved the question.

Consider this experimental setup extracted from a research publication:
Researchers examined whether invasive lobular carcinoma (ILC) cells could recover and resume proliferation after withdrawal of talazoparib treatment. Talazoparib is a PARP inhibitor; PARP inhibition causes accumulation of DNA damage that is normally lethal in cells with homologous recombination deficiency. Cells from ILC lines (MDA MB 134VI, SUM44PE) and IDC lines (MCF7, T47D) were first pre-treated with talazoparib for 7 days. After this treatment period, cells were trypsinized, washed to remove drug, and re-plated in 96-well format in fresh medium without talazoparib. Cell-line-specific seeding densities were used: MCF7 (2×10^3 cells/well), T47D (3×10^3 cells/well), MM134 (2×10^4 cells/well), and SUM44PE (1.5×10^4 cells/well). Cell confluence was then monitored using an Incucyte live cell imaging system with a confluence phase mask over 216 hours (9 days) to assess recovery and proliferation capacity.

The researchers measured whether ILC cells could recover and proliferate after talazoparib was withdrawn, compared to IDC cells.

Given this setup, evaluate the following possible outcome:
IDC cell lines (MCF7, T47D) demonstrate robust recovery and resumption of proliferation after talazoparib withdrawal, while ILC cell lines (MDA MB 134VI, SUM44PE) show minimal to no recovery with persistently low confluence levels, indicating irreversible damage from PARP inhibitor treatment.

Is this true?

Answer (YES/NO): YES